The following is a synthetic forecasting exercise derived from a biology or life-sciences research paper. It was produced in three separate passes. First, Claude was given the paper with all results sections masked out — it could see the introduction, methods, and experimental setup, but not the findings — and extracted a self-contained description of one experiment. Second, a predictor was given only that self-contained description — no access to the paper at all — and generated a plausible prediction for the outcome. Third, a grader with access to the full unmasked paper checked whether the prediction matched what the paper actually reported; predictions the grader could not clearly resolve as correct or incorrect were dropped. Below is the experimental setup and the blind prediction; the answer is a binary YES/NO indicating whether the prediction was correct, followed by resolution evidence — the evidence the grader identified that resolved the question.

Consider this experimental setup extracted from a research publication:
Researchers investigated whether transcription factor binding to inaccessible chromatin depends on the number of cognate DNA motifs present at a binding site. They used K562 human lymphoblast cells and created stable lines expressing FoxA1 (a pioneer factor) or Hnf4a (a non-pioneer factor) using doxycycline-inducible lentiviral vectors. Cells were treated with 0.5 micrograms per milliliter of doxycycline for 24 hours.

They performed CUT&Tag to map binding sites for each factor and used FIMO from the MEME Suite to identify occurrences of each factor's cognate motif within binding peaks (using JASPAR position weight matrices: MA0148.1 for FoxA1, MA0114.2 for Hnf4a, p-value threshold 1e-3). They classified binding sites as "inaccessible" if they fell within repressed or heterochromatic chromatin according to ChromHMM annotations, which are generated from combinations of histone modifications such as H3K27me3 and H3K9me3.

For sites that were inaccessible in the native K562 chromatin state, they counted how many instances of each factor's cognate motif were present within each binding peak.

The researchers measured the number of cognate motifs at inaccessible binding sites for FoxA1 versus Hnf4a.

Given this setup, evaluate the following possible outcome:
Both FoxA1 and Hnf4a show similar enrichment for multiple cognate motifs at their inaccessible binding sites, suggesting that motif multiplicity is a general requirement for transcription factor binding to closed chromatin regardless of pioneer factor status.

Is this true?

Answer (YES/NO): NO